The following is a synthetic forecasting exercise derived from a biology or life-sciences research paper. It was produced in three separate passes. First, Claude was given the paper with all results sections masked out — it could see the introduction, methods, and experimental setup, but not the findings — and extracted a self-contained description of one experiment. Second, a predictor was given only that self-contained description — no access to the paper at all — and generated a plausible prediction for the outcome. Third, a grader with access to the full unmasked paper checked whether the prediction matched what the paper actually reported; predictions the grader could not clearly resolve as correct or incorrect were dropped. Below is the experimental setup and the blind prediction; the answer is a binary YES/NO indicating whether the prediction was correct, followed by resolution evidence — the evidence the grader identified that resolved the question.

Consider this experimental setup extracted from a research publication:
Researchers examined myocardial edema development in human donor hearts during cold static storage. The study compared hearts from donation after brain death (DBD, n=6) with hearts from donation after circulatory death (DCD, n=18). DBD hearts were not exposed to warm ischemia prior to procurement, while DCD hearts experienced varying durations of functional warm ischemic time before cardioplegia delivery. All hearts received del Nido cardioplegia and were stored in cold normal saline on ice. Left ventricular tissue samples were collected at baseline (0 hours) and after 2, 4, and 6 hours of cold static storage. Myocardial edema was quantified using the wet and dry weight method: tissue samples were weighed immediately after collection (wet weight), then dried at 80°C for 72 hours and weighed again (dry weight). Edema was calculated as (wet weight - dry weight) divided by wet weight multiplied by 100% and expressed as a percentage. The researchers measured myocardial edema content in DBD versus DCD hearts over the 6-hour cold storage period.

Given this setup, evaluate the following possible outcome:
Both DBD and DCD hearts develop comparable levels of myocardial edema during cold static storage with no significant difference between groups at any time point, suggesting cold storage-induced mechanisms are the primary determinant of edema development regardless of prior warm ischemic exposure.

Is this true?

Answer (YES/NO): NO